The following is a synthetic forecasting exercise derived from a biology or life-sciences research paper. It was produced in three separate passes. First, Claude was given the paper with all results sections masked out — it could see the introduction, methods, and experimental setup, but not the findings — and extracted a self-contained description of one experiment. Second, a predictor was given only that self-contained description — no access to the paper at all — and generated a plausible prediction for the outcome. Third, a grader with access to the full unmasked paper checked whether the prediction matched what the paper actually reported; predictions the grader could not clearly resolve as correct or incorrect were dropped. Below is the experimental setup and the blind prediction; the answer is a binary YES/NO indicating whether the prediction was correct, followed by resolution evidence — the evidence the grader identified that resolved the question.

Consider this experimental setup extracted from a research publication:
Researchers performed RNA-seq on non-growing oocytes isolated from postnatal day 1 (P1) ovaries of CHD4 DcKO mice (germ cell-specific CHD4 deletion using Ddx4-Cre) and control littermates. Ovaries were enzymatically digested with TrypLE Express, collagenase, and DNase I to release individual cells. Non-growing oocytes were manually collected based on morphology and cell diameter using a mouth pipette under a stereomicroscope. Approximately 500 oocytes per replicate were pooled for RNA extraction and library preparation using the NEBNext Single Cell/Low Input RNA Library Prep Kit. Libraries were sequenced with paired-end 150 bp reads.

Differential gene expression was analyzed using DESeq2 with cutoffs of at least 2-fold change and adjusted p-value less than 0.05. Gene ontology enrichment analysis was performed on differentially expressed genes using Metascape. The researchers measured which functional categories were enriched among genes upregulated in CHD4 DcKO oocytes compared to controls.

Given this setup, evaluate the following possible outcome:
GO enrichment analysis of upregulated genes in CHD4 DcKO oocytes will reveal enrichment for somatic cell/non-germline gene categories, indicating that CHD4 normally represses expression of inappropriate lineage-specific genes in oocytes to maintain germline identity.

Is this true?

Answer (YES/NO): NO